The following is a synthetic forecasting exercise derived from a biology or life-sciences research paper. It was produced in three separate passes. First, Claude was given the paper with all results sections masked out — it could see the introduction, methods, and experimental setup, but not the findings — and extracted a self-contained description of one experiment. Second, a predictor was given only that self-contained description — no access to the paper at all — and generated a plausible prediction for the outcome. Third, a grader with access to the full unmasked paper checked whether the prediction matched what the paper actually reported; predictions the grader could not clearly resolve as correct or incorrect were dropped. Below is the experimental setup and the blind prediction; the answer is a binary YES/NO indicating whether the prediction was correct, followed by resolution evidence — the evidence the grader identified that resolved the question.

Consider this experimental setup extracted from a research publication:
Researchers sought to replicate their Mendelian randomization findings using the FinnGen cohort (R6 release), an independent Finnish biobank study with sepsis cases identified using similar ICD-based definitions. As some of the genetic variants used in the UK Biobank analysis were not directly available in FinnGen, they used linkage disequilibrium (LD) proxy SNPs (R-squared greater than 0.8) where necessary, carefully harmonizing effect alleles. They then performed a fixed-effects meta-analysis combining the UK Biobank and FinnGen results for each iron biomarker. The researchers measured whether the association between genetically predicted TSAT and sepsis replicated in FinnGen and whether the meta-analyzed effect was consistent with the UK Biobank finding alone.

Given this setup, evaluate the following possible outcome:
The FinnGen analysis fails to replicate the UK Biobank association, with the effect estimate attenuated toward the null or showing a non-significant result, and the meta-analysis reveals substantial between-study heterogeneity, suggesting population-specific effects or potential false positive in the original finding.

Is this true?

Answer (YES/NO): NO